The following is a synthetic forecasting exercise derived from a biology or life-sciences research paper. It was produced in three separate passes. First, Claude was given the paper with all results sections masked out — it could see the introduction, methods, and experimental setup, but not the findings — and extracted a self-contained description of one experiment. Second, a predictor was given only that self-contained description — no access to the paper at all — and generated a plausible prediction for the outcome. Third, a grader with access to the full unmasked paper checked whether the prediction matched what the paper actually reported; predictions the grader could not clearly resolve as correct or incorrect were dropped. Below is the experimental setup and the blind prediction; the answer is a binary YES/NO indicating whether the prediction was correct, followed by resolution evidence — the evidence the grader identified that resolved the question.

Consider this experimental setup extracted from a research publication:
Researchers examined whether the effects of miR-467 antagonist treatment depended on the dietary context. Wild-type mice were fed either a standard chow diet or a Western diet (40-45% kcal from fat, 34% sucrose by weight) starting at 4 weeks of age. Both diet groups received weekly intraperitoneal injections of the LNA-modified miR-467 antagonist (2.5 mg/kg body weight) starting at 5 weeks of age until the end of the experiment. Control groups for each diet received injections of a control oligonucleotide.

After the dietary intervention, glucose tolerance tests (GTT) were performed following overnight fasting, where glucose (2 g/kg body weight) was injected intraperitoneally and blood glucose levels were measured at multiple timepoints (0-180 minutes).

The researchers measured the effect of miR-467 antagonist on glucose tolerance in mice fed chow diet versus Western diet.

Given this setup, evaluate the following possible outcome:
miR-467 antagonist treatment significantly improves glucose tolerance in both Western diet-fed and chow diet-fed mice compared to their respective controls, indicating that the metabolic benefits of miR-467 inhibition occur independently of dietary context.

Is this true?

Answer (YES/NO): NO